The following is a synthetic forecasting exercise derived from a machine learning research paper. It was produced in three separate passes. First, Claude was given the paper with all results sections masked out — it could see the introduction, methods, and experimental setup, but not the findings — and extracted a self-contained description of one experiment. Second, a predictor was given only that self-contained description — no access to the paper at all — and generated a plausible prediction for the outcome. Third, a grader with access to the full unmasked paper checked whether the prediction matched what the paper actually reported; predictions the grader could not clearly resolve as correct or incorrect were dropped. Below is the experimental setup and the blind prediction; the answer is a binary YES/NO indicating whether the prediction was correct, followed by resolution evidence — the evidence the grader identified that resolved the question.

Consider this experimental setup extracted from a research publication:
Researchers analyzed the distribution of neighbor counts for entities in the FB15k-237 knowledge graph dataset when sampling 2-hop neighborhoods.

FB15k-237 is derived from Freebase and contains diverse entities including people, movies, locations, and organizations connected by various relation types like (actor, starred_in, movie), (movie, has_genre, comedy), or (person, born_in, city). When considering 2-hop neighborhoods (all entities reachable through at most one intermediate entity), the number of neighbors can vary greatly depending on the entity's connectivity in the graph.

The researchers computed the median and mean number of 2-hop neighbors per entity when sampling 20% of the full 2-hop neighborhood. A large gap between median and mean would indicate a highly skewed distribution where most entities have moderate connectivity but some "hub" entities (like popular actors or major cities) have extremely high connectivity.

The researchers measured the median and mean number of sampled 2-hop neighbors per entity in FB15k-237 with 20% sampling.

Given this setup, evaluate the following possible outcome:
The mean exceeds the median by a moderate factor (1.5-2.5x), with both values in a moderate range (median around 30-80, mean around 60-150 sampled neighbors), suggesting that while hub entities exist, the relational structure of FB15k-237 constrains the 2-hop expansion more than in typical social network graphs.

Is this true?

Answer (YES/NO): NO